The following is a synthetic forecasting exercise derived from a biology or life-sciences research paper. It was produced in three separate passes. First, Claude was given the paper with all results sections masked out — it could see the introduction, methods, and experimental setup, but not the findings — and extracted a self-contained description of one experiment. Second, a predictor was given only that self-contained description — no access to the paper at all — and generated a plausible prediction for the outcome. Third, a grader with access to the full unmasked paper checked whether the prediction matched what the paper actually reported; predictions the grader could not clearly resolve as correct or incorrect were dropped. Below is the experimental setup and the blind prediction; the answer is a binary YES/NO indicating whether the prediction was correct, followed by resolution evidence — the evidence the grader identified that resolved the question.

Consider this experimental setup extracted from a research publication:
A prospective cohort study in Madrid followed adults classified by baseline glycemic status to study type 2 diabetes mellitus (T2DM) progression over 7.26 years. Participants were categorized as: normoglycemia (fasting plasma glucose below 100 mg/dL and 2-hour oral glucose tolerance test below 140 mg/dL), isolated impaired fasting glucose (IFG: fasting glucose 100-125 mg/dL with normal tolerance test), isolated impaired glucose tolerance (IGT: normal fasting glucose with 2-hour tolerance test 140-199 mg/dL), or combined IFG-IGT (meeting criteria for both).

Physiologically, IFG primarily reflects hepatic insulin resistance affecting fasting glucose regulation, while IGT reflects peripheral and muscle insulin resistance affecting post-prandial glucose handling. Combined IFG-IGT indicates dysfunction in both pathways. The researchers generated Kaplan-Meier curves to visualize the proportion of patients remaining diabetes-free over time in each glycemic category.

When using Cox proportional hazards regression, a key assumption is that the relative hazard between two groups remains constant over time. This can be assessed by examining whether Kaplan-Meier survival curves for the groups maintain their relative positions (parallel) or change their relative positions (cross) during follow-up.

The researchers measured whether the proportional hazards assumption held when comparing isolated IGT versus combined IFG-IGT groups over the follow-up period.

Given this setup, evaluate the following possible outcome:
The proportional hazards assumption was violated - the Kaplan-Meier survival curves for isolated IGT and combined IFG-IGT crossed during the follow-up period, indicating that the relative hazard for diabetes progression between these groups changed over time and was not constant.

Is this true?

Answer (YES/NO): YES